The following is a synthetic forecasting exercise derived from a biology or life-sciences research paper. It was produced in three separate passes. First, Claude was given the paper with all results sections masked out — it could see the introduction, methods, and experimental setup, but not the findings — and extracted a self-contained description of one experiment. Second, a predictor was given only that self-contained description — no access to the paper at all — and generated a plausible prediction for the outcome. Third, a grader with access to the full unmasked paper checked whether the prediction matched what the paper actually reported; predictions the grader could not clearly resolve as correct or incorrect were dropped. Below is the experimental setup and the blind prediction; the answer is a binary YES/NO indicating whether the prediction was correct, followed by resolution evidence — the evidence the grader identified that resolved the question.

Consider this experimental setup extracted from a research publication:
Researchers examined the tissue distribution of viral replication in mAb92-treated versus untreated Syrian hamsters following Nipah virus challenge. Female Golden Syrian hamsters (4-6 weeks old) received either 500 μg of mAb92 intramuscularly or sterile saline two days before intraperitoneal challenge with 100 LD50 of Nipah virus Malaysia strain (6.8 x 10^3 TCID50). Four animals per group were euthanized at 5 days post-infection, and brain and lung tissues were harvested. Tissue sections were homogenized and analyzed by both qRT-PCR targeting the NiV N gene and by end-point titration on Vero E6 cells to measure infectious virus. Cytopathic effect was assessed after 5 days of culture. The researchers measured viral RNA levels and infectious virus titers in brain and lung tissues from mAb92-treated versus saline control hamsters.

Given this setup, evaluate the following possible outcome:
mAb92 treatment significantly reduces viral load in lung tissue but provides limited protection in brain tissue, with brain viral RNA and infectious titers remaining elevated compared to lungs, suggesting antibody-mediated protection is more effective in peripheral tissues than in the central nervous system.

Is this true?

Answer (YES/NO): NO